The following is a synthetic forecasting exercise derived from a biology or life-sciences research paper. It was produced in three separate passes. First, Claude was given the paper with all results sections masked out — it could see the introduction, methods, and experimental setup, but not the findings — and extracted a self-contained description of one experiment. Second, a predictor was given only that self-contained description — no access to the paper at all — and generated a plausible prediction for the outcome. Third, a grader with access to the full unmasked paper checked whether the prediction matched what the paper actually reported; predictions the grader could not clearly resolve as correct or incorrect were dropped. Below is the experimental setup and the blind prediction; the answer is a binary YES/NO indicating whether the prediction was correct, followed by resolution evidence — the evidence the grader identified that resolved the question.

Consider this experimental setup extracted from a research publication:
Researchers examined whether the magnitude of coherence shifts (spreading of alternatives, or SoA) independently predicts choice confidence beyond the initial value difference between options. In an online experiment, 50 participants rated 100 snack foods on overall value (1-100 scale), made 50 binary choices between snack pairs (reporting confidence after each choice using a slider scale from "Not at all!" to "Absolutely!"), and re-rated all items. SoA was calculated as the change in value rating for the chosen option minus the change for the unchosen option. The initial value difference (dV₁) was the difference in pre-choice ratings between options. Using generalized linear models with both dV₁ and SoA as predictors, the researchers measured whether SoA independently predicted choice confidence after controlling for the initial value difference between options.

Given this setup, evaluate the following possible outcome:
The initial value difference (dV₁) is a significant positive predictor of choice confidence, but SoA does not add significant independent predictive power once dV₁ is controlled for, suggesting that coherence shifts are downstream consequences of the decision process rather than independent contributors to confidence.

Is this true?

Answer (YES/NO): NO